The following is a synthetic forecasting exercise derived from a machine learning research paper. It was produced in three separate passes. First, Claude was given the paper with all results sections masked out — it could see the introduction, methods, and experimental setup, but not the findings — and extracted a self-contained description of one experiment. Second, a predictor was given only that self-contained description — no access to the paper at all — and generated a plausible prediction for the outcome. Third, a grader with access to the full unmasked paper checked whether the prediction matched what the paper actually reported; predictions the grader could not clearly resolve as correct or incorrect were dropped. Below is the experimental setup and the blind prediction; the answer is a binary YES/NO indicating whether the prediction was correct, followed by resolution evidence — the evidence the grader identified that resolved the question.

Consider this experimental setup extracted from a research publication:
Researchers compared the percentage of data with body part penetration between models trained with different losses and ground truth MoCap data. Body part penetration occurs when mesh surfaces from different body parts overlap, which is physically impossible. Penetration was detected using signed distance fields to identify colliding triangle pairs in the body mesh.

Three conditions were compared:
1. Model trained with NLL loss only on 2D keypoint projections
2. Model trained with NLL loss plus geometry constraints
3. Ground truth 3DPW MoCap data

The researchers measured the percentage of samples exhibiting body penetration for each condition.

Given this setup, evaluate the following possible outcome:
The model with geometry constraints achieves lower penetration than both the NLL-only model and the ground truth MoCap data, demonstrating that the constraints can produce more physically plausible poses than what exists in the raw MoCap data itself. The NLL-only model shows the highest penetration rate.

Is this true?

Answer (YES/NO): NO